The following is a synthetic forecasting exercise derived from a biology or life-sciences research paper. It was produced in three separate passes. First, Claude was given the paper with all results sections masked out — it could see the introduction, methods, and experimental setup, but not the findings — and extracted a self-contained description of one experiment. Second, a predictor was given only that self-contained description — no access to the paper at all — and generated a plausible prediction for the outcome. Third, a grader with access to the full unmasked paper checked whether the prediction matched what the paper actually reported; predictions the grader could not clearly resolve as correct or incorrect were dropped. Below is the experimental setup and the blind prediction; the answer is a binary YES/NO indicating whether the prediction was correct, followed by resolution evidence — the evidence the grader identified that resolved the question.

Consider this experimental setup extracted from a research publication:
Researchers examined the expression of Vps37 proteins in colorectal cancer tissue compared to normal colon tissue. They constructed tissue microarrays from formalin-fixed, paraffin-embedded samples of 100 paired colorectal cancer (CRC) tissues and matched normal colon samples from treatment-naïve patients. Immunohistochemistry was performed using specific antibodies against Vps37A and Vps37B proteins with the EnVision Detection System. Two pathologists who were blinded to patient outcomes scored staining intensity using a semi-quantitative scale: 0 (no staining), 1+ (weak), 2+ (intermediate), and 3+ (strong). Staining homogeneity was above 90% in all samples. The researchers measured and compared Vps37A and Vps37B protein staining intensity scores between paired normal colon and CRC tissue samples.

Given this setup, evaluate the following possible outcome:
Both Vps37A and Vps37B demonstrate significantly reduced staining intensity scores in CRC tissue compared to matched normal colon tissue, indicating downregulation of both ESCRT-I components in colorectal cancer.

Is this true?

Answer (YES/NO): YES